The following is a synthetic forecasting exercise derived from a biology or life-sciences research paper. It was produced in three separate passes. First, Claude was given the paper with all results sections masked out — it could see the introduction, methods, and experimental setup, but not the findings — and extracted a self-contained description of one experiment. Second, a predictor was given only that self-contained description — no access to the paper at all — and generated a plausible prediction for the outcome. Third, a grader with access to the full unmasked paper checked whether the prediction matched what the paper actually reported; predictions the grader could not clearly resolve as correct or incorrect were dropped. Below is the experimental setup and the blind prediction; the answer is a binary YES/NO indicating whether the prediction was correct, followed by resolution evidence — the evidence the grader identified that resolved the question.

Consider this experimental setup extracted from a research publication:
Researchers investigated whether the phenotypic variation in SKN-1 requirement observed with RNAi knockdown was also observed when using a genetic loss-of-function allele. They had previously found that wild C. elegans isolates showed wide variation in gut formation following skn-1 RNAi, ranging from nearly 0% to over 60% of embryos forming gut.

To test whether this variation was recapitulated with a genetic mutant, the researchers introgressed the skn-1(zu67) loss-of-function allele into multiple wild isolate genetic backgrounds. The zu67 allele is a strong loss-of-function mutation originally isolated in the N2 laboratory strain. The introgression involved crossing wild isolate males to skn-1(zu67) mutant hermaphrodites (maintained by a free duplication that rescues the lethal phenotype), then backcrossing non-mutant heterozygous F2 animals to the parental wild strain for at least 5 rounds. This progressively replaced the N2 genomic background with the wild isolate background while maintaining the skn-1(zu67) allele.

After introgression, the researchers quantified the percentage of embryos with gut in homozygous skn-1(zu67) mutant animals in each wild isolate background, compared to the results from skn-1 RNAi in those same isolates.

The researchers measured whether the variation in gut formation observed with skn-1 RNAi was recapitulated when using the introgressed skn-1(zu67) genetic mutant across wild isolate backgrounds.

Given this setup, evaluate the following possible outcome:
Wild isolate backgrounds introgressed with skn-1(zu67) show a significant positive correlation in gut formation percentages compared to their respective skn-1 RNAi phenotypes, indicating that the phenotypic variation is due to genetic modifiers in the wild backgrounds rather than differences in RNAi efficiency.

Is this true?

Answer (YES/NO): YES